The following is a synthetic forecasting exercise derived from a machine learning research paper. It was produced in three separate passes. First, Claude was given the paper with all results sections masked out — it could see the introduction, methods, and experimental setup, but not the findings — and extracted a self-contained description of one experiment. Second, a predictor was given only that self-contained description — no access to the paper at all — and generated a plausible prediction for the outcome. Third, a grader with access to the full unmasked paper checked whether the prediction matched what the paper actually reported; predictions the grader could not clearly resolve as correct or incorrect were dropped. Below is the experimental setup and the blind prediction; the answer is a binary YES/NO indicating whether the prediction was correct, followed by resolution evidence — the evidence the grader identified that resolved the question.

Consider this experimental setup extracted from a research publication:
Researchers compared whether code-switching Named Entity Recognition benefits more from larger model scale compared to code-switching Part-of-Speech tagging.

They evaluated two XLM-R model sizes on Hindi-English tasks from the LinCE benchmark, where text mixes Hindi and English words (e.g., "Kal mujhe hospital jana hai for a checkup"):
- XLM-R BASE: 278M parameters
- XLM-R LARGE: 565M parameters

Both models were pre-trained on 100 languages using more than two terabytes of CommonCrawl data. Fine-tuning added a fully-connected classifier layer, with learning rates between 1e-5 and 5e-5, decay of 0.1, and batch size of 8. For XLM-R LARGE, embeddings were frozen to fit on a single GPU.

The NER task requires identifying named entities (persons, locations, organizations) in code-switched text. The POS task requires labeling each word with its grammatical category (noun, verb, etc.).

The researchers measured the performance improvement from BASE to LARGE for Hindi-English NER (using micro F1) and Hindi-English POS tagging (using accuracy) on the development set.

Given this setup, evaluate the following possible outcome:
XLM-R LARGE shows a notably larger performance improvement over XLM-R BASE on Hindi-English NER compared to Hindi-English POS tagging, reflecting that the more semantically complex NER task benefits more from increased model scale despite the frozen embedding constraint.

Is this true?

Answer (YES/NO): YES